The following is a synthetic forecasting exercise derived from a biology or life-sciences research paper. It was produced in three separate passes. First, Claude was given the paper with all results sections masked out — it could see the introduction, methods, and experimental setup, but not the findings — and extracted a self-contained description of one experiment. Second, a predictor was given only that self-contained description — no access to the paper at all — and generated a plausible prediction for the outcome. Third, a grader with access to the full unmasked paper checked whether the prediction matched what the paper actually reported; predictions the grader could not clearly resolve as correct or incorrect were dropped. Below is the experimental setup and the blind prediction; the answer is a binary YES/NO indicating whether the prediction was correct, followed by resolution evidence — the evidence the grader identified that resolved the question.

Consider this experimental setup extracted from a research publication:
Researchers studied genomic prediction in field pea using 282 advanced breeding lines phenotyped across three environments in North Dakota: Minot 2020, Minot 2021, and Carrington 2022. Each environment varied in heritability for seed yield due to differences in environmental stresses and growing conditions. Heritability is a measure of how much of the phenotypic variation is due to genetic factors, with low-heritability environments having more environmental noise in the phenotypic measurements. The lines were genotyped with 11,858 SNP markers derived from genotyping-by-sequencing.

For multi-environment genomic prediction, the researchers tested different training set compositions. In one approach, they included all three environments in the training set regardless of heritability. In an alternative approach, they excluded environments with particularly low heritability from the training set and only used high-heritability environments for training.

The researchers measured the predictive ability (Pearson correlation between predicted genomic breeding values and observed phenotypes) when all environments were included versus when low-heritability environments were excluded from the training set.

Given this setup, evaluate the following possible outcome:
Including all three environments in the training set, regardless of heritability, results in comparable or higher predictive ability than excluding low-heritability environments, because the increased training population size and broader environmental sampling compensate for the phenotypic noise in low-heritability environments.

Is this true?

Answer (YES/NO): NO